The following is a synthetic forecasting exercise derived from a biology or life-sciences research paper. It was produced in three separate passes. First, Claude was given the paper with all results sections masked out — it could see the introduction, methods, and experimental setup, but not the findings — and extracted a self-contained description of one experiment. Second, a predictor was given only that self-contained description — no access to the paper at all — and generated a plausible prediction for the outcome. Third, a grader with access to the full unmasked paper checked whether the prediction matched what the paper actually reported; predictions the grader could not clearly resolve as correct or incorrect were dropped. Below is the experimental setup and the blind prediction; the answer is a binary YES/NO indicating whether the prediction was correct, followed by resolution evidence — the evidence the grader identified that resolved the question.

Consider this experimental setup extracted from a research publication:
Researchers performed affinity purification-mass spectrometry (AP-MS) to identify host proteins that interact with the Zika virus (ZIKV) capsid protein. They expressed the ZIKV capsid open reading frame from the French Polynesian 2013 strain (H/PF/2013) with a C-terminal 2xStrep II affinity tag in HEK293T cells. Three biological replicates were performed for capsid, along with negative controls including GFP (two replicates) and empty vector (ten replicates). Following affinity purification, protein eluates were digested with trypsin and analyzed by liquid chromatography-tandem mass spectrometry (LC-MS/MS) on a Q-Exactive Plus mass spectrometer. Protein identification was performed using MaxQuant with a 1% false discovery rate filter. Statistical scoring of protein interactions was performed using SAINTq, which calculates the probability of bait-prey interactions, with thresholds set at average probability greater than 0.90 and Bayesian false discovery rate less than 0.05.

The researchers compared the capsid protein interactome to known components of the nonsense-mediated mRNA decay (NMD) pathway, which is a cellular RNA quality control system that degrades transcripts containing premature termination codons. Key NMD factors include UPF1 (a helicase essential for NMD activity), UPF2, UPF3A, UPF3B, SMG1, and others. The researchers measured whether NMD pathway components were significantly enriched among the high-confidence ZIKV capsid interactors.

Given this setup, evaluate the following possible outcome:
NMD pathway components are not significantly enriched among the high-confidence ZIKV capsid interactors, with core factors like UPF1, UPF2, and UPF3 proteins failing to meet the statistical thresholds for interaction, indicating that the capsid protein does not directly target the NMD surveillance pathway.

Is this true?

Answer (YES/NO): NO